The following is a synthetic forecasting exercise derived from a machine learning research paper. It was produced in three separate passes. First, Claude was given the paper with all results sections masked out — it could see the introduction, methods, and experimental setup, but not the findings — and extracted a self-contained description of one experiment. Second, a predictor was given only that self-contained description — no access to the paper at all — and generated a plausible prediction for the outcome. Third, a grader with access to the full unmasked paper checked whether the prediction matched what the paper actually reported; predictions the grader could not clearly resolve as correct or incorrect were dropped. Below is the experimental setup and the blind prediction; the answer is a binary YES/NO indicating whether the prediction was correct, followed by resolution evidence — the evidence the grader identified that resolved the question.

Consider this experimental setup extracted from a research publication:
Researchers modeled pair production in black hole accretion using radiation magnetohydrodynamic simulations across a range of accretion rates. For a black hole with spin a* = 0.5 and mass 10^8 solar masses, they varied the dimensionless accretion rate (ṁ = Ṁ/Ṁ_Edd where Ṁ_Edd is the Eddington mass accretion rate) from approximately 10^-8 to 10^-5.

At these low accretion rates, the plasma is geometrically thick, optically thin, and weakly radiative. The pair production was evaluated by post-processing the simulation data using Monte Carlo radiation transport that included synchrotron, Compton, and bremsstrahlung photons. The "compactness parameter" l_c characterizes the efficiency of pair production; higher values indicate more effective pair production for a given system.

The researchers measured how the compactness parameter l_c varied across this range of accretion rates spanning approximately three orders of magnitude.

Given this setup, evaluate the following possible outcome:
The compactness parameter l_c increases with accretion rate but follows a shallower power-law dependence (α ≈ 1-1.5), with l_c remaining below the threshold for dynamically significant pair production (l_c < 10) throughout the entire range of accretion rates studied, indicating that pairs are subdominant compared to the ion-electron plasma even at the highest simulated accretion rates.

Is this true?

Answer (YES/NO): NO